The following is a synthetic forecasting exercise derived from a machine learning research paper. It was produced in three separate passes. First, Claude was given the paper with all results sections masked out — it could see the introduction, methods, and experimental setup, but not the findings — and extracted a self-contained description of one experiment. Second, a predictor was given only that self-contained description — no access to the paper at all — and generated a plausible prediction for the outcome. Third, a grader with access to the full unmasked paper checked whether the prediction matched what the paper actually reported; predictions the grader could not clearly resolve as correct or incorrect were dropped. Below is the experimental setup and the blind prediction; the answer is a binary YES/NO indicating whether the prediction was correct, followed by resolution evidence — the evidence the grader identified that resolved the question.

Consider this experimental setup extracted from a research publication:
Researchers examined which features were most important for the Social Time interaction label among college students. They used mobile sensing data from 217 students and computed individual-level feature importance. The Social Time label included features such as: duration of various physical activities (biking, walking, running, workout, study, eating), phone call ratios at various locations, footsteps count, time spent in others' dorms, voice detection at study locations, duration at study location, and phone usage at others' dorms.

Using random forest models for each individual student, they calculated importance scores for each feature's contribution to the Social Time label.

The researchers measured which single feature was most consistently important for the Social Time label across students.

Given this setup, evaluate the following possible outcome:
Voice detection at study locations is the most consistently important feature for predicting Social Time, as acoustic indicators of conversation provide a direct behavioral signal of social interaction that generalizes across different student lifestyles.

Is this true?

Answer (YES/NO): NO